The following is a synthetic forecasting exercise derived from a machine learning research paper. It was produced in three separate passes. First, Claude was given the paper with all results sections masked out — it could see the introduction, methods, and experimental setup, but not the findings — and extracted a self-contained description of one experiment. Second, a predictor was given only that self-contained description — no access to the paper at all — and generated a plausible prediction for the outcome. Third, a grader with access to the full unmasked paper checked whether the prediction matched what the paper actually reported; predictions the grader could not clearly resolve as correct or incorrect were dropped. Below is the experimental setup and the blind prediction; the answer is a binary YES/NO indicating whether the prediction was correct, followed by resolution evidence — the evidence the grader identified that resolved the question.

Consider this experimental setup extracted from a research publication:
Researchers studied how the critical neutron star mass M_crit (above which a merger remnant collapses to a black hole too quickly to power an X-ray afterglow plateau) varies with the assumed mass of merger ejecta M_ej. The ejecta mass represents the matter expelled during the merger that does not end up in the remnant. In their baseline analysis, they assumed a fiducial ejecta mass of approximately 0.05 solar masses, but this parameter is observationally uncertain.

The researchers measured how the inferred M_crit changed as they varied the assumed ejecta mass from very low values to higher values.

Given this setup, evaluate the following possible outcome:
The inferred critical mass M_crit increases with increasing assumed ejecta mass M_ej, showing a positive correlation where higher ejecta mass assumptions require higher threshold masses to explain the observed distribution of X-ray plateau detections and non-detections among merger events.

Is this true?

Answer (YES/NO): NO